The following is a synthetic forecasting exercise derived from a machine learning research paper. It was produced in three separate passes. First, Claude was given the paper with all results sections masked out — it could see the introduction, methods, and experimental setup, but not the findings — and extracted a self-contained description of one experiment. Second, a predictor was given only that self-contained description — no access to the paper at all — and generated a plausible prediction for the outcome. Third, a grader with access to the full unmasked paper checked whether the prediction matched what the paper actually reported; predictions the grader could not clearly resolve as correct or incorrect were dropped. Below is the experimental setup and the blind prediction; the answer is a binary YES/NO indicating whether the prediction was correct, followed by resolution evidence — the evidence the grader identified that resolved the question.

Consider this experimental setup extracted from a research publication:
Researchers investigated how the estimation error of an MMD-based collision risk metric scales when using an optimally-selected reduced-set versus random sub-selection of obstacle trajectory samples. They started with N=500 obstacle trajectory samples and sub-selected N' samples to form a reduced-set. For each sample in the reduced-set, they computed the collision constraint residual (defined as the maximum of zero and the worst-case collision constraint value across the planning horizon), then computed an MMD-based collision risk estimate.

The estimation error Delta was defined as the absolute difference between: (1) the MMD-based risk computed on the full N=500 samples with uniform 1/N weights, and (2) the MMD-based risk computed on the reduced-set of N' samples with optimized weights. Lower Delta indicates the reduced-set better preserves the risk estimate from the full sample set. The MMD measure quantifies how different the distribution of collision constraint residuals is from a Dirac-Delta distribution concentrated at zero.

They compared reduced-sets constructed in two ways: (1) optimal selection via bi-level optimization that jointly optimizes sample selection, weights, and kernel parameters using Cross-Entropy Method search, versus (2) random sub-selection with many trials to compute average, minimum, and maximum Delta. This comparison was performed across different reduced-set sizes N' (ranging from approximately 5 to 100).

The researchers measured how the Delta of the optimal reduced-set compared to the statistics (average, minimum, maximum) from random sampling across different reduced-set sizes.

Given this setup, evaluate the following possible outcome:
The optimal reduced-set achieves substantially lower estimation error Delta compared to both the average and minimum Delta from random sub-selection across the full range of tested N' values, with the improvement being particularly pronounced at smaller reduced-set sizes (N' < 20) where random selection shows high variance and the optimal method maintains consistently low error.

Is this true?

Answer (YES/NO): NO